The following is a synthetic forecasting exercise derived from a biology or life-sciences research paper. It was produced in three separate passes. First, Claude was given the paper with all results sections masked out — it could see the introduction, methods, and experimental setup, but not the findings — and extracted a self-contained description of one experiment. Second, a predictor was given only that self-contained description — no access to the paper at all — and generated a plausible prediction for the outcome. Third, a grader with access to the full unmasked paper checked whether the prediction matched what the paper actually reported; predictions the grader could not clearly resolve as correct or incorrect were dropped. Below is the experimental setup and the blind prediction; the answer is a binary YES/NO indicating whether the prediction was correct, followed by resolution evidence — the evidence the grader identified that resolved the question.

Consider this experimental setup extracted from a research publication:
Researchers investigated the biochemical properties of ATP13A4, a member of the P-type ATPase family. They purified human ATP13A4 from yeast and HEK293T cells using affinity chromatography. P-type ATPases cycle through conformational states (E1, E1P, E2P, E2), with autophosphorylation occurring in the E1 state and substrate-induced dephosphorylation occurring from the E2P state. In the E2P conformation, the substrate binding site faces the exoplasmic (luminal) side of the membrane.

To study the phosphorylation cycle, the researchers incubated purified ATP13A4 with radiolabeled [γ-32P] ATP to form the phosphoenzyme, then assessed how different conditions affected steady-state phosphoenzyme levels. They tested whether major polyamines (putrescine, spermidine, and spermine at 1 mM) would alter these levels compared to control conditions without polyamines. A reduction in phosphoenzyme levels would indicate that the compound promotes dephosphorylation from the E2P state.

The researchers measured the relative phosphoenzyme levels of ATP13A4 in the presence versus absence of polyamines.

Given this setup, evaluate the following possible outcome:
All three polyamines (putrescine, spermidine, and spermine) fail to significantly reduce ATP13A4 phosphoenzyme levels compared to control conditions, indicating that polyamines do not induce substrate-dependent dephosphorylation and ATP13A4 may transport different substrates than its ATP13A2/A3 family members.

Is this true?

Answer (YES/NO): NO